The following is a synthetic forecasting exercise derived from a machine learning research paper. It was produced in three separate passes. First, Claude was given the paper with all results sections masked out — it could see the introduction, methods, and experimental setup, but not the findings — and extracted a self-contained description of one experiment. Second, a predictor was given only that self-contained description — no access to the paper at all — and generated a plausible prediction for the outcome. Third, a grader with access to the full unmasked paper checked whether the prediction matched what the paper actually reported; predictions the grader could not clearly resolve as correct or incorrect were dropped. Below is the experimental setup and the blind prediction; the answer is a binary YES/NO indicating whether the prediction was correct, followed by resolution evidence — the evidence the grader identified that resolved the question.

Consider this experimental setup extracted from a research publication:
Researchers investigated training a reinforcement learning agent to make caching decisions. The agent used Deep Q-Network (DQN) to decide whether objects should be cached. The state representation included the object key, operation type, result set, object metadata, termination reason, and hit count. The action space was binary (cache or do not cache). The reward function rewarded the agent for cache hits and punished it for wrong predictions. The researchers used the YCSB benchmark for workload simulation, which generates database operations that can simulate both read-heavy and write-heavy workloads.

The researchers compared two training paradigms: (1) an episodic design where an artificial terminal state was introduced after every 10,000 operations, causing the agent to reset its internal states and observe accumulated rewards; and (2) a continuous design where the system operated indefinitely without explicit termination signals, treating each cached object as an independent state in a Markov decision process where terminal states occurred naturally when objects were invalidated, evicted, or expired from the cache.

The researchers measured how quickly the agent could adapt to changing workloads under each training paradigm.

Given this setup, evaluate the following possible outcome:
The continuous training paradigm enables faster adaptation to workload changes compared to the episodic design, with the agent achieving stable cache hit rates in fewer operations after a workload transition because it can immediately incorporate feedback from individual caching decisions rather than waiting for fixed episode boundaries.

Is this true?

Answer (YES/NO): NO